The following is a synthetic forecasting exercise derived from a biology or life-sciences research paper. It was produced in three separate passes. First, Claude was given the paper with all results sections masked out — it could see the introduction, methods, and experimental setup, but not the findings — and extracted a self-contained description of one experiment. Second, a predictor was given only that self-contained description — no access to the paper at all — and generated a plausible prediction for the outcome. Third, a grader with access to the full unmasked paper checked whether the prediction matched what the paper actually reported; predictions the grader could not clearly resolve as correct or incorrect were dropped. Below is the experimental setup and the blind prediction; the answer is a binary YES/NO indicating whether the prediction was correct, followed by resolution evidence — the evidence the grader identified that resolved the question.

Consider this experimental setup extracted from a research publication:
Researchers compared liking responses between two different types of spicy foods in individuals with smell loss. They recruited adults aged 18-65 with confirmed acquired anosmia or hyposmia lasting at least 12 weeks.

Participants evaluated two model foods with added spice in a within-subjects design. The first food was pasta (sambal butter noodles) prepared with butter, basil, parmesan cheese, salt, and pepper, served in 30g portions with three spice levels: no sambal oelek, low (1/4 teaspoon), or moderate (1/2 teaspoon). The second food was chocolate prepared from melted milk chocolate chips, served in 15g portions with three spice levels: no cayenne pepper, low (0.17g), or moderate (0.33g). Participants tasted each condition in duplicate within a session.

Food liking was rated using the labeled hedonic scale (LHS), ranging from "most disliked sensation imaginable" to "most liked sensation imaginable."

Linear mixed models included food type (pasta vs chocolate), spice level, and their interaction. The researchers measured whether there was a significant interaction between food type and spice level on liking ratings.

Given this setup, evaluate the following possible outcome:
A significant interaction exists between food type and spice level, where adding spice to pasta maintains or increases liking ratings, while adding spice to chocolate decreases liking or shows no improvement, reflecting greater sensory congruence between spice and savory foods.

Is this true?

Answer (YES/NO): YES